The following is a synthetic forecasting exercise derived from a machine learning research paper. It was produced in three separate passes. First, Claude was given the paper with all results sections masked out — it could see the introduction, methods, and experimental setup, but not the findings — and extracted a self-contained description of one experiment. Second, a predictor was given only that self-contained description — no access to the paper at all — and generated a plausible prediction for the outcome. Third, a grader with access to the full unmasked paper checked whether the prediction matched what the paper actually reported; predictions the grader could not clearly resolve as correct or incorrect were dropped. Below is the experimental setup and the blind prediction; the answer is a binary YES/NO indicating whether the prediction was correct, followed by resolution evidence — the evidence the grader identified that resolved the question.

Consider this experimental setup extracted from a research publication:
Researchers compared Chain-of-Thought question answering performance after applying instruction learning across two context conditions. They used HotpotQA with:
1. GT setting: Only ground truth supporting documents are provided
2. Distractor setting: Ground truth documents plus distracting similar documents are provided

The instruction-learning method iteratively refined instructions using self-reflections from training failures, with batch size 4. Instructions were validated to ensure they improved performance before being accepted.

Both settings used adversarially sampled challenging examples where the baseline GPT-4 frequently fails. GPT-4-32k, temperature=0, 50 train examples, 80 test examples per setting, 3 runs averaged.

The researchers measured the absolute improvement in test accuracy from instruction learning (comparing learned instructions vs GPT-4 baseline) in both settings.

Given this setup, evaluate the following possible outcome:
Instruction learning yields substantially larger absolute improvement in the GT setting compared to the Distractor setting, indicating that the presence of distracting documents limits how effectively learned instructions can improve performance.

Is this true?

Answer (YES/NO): YES